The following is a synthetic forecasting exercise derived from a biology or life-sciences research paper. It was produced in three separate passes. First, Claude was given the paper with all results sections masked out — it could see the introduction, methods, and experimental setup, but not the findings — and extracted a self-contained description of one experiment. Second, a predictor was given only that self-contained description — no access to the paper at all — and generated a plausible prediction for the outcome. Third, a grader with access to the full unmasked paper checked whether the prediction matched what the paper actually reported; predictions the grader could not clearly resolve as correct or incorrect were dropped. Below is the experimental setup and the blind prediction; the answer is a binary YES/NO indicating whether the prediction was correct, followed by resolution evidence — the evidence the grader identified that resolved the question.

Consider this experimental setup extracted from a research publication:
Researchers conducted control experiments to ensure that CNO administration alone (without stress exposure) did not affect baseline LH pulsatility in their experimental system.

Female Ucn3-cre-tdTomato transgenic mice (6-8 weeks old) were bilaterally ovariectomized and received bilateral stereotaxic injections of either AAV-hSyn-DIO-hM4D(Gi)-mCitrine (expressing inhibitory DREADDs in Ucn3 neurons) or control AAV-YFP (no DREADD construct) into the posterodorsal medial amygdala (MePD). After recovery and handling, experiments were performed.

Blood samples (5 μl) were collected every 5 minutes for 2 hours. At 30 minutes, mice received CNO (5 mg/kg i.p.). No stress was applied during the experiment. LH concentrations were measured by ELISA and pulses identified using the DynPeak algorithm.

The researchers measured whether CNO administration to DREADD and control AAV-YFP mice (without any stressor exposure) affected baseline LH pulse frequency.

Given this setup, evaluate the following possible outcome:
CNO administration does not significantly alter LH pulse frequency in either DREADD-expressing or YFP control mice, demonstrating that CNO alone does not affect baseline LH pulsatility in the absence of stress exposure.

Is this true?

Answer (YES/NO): YES